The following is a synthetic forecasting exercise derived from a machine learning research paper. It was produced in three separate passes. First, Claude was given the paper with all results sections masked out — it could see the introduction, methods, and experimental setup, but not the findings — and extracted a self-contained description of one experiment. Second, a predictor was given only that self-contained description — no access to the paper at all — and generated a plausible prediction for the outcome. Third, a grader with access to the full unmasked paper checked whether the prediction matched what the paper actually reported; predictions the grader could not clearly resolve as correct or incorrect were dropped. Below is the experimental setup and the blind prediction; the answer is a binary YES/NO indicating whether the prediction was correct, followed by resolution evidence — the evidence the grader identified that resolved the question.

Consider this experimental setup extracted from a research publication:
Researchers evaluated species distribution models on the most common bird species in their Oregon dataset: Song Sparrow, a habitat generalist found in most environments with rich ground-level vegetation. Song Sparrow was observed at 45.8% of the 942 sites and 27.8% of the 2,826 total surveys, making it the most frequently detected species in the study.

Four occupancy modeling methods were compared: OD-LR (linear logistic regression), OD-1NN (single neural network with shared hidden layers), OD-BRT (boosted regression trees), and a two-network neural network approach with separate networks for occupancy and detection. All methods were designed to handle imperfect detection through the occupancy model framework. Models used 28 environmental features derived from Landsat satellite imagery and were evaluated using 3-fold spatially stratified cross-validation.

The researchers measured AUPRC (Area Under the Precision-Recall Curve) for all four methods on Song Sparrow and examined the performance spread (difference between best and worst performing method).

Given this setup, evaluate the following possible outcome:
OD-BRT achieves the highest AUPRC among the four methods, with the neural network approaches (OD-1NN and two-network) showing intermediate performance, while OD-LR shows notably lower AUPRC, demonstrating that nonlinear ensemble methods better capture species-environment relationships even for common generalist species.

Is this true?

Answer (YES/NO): NO